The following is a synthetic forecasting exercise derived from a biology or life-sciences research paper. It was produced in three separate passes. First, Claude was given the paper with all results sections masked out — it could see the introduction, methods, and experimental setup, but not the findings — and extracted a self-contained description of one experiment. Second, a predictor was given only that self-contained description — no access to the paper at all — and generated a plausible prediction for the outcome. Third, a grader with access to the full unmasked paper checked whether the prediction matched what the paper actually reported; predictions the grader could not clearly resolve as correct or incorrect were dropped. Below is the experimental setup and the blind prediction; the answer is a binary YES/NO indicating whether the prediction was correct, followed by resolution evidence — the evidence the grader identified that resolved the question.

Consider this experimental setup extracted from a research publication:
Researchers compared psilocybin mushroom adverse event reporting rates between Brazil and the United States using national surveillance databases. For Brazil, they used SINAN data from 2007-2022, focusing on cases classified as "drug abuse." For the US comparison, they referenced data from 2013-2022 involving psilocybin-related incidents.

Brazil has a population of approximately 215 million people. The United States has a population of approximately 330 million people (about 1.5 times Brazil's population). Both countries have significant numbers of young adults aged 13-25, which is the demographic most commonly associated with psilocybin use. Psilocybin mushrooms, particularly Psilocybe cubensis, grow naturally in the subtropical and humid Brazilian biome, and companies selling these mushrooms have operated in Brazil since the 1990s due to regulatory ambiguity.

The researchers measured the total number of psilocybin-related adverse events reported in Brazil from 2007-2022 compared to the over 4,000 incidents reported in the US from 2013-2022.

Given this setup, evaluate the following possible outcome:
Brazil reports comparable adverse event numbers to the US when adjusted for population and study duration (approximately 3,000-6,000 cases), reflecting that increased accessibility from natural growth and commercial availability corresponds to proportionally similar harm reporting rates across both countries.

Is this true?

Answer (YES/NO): NO